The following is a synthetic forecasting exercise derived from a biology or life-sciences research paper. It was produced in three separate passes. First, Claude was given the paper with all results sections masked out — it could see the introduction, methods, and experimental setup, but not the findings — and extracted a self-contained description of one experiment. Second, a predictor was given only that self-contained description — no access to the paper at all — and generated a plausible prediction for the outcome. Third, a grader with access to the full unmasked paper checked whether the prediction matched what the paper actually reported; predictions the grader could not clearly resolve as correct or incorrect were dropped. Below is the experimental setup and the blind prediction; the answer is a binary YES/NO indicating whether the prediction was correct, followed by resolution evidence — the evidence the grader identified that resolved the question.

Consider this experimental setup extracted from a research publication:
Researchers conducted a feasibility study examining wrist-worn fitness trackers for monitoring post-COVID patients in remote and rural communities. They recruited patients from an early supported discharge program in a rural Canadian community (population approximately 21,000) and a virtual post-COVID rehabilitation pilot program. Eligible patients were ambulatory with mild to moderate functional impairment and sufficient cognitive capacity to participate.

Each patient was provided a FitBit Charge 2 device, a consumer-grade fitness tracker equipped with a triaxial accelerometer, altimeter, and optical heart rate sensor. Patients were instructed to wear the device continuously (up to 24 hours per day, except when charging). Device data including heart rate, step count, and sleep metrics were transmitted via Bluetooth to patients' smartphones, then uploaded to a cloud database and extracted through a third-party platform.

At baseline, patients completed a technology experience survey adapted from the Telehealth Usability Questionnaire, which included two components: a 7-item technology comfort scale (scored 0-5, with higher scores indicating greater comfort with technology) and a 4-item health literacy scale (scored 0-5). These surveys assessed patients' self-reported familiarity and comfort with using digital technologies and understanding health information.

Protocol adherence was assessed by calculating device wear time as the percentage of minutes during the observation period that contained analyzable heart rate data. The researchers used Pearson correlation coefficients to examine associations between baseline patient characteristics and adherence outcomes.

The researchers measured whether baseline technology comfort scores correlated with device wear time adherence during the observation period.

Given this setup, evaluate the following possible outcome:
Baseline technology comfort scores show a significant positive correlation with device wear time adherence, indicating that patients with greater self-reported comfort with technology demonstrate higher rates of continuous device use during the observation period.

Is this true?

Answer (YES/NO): NO